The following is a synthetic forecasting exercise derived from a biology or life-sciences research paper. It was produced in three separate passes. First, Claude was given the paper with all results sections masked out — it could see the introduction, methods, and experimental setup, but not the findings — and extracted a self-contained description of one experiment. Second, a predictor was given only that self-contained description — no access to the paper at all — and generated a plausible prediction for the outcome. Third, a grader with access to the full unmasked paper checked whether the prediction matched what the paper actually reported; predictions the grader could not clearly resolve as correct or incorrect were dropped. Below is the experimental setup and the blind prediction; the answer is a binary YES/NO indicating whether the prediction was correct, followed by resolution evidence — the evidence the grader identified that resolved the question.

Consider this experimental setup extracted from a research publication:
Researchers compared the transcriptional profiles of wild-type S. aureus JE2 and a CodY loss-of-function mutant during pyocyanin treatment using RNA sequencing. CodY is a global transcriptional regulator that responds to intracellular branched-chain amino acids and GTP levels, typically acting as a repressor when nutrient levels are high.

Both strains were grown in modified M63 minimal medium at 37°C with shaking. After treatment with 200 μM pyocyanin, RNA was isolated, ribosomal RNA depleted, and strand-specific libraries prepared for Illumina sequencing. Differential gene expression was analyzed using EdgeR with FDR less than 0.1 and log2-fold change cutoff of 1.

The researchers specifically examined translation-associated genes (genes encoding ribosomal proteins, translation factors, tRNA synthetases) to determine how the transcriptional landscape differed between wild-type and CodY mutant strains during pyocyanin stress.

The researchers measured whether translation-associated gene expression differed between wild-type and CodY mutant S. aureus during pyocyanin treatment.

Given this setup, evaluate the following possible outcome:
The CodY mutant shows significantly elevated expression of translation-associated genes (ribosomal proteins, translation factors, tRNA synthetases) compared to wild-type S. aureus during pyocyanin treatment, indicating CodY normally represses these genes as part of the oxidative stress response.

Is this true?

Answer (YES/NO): NO